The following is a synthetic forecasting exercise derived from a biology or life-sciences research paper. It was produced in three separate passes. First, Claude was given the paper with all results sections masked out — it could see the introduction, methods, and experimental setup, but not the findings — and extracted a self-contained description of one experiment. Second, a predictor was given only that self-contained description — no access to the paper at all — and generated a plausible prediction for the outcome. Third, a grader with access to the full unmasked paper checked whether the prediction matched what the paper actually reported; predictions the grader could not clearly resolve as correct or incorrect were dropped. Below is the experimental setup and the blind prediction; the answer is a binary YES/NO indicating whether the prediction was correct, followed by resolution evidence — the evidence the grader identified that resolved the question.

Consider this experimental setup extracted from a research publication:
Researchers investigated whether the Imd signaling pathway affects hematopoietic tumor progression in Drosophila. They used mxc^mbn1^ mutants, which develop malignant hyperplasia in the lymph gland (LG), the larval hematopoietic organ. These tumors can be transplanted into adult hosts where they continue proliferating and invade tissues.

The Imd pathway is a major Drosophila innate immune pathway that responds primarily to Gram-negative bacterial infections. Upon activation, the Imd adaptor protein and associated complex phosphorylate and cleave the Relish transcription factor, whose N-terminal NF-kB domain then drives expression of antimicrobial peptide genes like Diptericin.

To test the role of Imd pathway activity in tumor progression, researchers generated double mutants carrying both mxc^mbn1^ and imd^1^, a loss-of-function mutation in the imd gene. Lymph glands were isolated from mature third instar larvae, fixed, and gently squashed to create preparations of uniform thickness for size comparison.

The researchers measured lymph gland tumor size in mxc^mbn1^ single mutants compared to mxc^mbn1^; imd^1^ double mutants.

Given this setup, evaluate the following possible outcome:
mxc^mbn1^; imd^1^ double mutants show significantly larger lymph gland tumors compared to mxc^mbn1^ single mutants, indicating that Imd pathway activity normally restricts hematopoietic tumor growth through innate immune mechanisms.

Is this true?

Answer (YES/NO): YES